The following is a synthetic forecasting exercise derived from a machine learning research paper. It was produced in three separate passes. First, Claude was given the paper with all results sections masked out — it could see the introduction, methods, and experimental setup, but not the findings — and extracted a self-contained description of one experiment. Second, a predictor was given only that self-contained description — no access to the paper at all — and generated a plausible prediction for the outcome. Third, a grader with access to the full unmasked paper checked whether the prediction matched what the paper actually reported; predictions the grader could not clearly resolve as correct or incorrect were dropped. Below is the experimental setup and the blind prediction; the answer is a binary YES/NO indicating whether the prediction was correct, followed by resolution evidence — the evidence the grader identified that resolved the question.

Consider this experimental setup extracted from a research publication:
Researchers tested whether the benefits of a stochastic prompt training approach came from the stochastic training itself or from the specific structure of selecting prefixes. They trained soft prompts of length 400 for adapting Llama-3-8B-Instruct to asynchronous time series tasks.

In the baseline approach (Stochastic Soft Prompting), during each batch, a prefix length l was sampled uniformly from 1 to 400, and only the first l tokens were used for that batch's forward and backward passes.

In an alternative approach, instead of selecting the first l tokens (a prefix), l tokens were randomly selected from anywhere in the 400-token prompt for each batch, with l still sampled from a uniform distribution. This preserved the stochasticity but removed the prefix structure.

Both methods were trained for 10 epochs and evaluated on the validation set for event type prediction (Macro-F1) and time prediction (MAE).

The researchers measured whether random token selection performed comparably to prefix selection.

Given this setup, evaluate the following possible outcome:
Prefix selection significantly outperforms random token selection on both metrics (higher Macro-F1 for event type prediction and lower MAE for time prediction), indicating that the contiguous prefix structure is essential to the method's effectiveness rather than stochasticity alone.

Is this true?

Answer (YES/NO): YES